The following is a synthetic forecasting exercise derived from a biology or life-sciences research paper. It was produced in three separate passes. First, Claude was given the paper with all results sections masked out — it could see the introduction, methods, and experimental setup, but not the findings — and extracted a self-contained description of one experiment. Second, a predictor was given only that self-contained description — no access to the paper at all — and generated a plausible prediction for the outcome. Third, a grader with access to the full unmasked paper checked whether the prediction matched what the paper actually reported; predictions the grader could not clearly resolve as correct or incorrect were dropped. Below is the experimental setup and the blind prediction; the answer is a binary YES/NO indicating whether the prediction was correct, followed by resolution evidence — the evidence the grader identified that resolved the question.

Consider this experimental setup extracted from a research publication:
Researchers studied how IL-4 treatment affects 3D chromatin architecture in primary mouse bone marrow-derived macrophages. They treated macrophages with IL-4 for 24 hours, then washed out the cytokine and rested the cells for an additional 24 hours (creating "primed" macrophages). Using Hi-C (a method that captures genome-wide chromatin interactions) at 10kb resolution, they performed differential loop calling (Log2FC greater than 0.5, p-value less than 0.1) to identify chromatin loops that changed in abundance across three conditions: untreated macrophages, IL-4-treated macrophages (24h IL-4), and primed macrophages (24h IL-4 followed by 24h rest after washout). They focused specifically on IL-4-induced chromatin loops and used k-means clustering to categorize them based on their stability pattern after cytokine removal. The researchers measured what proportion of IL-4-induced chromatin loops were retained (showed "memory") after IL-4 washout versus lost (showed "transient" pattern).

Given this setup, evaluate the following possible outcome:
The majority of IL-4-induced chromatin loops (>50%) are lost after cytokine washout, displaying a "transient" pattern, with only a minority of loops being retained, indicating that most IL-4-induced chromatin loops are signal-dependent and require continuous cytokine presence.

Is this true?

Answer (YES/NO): NO